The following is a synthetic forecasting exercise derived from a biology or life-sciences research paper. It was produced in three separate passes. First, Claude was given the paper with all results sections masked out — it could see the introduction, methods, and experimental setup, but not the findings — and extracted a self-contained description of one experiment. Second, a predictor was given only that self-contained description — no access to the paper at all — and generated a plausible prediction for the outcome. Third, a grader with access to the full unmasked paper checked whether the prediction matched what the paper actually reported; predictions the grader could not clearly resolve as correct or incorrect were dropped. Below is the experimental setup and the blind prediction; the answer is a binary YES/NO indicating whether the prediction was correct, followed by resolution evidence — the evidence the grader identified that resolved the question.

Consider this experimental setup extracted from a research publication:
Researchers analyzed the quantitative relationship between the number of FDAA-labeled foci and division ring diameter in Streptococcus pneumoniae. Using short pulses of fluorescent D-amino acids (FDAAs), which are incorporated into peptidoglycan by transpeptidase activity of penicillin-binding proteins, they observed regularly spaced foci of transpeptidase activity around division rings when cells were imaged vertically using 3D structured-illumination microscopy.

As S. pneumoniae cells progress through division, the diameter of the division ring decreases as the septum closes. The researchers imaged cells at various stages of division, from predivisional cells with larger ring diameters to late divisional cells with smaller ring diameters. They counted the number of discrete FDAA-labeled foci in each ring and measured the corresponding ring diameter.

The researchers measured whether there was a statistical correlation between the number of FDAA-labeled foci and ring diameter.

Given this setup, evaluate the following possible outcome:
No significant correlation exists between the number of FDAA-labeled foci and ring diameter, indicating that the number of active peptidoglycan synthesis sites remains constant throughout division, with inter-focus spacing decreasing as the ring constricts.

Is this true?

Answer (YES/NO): NO